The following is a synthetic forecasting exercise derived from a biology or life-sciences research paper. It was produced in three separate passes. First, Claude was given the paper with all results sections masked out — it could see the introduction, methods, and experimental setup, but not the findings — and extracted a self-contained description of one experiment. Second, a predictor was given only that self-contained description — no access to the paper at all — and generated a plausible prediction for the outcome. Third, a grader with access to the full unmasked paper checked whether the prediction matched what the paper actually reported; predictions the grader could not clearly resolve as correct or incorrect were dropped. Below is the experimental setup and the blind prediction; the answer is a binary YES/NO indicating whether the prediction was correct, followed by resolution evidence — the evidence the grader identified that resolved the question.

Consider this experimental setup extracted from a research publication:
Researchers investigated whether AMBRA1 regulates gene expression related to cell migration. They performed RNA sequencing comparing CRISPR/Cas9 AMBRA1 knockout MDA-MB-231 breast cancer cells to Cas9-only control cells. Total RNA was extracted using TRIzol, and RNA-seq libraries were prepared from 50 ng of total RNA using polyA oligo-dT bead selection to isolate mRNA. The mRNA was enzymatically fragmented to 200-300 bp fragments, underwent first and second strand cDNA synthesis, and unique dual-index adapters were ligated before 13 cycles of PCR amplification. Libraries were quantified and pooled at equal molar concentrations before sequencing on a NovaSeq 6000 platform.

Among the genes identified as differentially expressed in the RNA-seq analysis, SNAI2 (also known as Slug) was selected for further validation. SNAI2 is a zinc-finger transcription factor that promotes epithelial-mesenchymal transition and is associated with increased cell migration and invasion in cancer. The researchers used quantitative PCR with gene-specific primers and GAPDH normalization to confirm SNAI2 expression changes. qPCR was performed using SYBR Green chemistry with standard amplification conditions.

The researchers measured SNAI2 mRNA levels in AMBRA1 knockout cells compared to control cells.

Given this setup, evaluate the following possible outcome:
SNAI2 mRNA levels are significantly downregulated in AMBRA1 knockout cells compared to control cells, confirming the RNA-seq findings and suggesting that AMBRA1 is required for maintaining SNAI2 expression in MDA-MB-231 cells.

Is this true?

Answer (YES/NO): YES